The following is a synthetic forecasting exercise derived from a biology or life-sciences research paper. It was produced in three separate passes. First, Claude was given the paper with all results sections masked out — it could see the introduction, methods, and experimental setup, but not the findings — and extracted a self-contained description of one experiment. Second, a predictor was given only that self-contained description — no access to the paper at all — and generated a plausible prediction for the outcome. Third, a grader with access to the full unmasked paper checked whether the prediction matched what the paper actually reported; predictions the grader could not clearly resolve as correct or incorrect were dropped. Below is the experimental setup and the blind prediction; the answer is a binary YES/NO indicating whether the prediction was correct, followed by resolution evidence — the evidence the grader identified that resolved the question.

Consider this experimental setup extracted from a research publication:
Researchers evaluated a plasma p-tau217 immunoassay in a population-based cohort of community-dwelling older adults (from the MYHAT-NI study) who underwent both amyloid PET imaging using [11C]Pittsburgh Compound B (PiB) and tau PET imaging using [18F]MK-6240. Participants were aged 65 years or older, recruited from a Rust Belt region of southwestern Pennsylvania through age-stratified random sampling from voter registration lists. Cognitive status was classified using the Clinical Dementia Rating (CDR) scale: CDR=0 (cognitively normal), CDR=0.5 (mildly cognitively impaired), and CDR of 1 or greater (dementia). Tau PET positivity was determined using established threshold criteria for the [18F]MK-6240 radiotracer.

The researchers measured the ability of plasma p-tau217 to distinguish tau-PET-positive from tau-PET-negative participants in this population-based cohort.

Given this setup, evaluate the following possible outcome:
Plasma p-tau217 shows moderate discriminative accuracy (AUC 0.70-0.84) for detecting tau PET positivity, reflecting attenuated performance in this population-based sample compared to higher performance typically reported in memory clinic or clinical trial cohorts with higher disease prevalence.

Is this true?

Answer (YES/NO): NO